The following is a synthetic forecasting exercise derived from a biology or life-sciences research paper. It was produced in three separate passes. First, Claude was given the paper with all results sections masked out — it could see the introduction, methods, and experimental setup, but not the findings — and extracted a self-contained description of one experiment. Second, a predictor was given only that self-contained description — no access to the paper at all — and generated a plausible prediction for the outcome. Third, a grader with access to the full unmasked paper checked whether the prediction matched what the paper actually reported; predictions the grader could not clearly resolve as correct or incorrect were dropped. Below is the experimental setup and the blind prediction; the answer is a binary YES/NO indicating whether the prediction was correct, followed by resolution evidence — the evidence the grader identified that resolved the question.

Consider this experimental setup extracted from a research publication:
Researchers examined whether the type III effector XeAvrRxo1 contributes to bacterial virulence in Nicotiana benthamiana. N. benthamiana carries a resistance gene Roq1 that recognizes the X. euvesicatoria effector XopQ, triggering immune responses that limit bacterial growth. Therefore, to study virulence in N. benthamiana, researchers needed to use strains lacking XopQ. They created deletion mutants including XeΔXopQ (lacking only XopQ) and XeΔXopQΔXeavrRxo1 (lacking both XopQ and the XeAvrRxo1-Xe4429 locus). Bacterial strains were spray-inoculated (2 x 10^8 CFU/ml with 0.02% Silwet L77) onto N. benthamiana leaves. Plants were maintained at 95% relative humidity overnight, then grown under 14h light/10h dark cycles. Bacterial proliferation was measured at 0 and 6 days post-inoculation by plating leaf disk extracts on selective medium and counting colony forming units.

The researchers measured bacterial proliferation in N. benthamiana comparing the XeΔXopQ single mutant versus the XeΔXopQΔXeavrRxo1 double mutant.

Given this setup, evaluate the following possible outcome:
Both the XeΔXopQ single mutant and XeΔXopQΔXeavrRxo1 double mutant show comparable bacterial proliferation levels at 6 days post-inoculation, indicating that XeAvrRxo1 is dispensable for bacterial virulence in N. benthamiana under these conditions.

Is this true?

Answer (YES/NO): NO